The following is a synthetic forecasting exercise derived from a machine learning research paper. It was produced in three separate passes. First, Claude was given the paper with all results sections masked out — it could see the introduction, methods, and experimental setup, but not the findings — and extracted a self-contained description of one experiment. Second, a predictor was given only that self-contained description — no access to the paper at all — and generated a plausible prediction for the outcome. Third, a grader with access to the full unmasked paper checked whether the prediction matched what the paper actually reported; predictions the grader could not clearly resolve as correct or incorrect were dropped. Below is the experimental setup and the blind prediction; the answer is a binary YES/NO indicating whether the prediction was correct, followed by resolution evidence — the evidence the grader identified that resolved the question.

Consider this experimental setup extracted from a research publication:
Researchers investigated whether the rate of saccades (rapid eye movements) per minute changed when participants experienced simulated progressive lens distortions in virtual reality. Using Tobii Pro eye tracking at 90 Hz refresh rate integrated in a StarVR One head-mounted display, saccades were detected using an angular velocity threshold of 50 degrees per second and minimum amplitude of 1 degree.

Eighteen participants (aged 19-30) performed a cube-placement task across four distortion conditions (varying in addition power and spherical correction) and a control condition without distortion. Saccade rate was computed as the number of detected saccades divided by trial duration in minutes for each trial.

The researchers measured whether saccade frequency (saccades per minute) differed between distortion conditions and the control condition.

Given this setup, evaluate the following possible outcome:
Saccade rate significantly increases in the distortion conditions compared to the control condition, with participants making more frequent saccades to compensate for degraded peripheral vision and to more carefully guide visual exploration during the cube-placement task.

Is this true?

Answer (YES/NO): YES